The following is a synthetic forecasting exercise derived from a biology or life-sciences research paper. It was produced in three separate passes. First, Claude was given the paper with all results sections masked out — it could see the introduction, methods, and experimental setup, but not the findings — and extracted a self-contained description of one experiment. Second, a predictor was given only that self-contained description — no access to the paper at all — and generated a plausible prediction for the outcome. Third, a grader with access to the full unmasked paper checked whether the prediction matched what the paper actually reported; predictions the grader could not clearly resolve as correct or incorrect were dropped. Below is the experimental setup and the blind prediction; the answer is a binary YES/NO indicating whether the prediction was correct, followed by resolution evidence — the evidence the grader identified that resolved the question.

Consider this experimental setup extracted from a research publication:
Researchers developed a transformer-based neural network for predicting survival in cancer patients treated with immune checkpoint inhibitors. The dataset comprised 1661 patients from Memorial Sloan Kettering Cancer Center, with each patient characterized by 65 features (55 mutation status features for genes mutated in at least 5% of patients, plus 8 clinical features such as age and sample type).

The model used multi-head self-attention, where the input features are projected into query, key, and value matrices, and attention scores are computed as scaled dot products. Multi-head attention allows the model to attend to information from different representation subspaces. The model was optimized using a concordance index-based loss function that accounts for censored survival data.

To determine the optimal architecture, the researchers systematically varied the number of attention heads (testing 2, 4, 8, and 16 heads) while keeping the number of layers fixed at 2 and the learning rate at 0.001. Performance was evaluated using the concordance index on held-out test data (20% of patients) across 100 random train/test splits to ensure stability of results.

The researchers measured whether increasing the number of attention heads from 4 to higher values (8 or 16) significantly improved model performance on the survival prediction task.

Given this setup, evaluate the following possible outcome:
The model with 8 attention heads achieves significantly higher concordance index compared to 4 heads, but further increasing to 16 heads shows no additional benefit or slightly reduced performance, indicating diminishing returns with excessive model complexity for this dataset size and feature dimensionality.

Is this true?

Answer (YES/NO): NO